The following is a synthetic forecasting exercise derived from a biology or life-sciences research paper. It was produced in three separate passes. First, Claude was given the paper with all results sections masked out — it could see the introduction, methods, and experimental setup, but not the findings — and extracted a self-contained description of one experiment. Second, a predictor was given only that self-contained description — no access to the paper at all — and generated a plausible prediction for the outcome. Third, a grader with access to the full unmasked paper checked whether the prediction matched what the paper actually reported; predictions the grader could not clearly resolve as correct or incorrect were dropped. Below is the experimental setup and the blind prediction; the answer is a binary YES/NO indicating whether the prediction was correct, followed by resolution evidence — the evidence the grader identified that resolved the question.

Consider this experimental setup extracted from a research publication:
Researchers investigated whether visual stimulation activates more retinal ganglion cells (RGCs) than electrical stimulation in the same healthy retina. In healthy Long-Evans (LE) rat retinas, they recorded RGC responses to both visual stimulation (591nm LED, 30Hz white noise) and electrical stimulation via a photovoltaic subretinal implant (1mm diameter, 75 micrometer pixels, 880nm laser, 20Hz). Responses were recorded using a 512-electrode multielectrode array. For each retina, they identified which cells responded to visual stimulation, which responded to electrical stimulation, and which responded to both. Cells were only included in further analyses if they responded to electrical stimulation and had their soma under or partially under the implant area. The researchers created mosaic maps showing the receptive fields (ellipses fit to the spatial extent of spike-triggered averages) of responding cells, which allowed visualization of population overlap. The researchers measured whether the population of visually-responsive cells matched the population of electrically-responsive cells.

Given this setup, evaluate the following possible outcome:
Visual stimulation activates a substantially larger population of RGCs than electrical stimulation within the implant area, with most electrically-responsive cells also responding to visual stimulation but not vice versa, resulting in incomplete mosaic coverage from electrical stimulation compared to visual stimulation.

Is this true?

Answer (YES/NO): YES